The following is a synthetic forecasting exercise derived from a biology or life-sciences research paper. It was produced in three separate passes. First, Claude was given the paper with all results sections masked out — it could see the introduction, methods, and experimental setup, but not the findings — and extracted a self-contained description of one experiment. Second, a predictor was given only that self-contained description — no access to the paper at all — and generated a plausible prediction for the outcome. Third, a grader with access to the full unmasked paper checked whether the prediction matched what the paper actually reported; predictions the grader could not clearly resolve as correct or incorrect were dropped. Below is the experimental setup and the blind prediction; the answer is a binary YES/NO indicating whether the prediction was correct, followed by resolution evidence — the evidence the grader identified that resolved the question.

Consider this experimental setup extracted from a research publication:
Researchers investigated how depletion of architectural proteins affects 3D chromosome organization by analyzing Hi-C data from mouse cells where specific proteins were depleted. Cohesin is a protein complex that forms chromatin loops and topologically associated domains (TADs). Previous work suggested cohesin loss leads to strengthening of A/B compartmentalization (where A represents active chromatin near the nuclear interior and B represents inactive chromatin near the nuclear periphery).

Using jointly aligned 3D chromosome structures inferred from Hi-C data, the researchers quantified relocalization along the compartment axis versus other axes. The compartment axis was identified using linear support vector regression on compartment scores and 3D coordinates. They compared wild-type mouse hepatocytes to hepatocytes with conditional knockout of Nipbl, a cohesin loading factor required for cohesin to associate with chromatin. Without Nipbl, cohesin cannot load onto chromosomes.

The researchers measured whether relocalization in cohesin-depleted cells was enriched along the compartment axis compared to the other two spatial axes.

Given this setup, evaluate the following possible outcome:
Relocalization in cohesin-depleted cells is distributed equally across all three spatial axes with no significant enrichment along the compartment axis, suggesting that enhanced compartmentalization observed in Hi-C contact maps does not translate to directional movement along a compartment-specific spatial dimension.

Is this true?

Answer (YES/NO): NO